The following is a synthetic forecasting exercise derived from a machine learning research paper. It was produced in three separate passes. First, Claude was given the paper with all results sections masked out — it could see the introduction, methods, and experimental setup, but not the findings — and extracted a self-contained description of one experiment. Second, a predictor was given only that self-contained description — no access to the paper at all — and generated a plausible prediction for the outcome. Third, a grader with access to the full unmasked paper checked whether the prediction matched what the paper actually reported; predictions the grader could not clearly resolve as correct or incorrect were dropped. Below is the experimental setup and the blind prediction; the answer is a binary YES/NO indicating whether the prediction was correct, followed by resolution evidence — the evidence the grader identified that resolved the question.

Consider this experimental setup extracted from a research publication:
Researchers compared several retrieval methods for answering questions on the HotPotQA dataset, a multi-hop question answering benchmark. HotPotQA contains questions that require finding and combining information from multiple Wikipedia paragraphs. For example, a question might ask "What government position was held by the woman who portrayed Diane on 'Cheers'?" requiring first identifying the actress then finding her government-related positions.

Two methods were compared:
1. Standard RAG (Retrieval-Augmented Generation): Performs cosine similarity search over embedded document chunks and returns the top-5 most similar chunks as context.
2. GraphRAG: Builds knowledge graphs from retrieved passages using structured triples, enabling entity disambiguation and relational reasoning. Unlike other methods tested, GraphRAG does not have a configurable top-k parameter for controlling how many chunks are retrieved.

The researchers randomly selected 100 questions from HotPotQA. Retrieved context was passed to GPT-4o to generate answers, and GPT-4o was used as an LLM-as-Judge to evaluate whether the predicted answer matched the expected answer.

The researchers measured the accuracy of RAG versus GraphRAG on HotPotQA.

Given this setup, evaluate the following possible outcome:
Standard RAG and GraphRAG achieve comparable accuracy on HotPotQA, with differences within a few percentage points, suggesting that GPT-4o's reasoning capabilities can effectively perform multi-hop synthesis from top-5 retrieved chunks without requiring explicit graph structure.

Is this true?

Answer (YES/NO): NO